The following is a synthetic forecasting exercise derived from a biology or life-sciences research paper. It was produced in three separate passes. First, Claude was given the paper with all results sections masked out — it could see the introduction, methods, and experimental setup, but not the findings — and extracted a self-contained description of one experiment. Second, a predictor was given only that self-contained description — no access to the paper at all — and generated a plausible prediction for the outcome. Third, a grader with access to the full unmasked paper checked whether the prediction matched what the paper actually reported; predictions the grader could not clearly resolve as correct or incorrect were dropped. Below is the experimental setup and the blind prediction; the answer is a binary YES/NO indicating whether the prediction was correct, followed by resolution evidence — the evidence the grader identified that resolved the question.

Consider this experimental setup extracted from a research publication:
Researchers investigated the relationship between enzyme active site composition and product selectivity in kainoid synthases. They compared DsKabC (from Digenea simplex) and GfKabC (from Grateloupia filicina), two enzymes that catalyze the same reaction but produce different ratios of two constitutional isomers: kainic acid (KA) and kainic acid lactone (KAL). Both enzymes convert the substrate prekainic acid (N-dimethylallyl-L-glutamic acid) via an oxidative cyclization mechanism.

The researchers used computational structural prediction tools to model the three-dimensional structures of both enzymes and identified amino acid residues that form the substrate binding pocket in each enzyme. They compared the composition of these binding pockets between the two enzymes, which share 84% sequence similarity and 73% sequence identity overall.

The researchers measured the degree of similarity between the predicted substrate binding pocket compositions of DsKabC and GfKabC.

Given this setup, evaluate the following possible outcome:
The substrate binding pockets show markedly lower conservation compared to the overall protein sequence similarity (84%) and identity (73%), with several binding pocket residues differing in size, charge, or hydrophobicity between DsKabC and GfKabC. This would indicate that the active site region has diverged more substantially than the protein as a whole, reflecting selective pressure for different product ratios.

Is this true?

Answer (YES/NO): NO